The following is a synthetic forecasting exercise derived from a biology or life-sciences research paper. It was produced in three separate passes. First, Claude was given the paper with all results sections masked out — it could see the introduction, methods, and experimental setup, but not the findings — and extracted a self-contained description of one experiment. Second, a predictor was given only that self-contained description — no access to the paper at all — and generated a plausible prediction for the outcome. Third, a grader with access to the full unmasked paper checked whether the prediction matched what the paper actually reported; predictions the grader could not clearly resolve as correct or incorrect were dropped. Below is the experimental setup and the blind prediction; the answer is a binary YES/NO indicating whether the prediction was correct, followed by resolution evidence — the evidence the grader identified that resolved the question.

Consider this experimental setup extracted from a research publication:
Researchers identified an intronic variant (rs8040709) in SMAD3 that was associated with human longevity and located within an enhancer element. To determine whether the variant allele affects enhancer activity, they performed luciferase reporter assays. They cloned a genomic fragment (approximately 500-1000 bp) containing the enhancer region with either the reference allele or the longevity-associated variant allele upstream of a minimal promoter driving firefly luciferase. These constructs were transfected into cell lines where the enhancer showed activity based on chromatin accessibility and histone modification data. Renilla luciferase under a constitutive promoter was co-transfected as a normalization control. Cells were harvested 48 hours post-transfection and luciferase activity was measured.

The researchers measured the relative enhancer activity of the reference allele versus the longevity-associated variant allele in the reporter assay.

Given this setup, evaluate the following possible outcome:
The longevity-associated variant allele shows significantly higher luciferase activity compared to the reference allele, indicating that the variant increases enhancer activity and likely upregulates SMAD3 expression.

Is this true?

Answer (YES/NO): NO